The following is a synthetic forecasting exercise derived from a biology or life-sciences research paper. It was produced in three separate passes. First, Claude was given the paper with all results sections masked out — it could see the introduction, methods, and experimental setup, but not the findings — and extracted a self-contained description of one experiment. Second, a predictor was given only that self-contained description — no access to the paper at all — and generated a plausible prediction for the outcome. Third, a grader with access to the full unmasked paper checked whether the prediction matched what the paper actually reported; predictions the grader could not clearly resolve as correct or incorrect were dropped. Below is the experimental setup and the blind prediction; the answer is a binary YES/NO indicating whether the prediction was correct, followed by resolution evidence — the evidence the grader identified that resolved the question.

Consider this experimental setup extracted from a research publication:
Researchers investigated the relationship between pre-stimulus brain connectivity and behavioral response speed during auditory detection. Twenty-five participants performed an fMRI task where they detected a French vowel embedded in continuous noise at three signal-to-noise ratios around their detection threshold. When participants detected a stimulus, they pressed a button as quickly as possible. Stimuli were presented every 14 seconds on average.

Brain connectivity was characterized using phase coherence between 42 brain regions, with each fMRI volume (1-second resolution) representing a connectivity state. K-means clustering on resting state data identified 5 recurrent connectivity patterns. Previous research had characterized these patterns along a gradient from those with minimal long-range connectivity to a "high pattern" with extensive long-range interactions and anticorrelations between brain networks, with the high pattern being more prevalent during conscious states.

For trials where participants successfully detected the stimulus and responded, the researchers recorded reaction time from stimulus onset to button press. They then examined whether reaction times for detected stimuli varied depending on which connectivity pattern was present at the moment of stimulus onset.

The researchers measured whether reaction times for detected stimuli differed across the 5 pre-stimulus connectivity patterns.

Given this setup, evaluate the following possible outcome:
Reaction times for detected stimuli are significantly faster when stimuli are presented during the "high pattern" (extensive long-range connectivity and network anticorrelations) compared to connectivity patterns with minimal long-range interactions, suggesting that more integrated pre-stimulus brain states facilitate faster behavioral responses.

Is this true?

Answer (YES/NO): NO